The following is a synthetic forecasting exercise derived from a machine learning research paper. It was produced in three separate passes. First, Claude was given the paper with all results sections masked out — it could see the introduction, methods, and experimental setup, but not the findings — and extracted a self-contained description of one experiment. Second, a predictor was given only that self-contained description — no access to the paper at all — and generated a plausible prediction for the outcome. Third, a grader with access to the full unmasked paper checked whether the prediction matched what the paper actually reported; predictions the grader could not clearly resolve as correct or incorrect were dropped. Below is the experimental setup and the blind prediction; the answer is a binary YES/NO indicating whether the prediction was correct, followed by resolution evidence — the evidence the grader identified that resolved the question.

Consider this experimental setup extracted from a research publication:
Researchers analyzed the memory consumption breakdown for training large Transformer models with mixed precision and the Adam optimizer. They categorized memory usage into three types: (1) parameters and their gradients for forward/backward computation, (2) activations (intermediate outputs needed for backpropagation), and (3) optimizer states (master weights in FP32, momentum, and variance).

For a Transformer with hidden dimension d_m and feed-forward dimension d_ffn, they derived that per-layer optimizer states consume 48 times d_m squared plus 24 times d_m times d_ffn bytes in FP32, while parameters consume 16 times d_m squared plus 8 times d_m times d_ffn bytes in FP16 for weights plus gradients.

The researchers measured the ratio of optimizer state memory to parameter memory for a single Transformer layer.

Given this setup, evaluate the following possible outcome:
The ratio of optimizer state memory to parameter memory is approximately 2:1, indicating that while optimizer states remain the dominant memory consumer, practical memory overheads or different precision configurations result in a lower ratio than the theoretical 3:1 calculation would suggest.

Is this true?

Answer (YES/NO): NO